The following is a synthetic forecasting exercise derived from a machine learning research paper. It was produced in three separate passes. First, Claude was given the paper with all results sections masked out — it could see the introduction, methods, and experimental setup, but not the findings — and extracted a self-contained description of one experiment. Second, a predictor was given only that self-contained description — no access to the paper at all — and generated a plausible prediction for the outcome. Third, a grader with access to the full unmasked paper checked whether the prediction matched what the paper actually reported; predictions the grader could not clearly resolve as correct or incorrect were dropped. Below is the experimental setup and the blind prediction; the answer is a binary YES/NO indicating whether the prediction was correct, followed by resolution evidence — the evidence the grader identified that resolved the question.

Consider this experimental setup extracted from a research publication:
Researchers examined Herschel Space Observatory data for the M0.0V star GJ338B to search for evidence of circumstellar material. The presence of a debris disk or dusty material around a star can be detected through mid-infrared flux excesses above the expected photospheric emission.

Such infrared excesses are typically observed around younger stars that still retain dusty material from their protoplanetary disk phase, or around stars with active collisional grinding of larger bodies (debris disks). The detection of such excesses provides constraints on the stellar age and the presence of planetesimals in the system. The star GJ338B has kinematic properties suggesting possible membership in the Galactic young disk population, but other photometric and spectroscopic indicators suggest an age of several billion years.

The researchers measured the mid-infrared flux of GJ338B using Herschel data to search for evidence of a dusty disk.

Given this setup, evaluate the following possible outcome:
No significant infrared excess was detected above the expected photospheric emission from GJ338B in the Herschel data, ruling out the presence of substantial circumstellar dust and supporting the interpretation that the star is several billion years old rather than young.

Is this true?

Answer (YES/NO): YES